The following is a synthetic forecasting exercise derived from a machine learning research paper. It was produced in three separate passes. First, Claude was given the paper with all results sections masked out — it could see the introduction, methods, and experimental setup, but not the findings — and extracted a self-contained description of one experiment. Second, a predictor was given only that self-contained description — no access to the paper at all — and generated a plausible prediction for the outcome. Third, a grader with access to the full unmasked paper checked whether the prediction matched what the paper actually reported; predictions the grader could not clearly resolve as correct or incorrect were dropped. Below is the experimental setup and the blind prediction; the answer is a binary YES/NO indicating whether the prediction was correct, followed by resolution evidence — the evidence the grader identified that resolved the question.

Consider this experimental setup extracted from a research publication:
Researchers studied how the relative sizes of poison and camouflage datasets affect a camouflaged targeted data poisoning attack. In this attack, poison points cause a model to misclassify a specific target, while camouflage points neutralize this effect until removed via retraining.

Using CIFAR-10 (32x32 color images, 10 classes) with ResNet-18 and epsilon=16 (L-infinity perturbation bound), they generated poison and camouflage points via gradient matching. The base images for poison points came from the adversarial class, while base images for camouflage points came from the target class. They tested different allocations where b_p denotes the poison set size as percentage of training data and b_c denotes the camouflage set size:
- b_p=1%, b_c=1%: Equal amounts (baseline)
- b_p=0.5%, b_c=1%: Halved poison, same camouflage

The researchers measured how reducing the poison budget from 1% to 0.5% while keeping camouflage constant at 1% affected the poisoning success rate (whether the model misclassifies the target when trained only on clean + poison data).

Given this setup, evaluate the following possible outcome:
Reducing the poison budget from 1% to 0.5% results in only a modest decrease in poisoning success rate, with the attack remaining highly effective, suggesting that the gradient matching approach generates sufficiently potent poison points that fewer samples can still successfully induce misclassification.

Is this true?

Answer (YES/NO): NO